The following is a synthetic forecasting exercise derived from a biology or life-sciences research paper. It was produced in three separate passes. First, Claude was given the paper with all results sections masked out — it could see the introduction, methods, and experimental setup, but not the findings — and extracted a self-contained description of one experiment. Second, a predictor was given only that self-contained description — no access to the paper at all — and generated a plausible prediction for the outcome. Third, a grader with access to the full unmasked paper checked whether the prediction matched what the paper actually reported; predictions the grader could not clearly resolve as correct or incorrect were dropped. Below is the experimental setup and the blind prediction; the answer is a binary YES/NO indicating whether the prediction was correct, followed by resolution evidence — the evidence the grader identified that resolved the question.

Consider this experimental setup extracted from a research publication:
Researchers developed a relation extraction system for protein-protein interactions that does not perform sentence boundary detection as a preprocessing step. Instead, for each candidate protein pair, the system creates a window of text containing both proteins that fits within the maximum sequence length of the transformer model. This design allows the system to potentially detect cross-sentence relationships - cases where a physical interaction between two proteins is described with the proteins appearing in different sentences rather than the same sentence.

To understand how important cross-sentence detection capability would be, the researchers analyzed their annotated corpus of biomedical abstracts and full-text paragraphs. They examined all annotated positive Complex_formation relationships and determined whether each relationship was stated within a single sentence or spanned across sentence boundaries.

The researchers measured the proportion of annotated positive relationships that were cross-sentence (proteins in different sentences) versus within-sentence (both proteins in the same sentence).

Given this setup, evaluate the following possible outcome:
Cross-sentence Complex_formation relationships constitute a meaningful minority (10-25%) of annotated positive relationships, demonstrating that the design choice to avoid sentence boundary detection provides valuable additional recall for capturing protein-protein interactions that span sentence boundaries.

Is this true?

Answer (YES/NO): NO